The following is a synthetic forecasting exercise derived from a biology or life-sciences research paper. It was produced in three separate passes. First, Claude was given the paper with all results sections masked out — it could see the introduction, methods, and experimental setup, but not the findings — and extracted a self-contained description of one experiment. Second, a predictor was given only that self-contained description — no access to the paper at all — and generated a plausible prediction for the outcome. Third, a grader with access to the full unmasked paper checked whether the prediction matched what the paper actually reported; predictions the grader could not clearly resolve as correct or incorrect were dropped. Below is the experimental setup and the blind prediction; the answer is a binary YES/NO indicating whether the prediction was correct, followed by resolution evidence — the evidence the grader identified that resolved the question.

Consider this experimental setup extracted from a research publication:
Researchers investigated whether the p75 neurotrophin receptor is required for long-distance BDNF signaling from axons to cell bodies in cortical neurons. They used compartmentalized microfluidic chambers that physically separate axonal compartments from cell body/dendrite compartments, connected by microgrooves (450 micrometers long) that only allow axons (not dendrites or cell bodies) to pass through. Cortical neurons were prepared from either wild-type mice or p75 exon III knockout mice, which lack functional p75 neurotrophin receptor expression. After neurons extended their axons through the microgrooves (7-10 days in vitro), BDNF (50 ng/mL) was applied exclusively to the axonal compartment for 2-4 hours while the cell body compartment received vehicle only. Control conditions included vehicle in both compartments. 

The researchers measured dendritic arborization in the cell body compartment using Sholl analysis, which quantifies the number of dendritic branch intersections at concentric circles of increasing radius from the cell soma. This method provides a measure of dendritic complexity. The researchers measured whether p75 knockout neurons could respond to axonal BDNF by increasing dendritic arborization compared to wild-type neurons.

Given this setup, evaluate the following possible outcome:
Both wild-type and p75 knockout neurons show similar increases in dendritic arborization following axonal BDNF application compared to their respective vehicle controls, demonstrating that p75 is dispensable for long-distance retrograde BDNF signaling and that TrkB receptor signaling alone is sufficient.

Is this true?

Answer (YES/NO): YES